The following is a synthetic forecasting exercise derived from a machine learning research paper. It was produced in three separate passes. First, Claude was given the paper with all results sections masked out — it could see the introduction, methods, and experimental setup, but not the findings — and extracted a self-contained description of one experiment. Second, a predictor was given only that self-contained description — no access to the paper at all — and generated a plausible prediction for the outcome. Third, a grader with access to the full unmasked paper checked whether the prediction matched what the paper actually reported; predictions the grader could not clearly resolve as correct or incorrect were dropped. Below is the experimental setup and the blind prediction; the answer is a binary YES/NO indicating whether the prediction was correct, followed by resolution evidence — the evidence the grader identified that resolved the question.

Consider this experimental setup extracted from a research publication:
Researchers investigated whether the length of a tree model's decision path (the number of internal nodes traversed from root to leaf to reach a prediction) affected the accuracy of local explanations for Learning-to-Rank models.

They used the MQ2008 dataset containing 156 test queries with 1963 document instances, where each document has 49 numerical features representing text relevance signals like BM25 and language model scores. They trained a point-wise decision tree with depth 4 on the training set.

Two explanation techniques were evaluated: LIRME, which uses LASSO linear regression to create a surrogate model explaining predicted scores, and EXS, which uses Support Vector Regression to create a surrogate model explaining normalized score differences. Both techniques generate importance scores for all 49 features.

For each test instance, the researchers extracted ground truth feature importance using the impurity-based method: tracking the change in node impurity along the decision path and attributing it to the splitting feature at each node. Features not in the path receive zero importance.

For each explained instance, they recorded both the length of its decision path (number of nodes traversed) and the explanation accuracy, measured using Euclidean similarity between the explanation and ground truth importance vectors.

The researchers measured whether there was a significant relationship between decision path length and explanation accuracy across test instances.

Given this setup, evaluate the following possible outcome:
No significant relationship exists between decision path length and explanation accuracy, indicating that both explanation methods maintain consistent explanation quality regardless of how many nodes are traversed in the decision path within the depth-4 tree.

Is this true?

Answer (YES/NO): YES